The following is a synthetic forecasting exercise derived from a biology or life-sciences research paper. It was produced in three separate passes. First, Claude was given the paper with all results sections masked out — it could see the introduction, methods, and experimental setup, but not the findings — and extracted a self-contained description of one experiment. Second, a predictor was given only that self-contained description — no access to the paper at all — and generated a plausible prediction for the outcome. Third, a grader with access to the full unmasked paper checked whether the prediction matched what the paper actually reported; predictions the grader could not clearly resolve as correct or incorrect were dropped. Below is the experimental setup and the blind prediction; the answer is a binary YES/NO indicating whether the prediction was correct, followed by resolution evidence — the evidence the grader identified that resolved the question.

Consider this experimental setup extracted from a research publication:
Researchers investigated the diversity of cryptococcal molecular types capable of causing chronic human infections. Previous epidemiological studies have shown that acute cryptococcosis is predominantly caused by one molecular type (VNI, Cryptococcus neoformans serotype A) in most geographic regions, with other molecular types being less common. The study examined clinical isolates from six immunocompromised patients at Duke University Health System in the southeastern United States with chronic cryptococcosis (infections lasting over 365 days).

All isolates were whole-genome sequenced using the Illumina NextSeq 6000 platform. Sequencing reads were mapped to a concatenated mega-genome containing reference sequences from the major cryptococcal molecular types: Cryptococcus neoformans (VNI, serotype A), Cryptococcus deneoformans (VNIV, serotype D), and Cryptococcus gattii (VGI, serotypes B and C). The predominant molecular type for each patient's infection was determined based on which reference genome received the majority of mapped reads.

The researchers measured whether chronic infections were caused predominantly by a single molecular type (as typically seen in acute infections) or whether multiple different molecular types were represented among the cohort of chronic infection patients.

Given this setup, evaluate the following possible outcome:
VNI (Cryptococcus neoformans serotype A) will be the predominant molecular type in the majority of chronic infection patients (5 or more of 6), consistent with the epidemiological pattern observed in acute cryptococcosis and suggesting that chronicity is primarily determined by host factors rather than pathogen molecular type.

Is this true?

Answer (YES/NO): NO